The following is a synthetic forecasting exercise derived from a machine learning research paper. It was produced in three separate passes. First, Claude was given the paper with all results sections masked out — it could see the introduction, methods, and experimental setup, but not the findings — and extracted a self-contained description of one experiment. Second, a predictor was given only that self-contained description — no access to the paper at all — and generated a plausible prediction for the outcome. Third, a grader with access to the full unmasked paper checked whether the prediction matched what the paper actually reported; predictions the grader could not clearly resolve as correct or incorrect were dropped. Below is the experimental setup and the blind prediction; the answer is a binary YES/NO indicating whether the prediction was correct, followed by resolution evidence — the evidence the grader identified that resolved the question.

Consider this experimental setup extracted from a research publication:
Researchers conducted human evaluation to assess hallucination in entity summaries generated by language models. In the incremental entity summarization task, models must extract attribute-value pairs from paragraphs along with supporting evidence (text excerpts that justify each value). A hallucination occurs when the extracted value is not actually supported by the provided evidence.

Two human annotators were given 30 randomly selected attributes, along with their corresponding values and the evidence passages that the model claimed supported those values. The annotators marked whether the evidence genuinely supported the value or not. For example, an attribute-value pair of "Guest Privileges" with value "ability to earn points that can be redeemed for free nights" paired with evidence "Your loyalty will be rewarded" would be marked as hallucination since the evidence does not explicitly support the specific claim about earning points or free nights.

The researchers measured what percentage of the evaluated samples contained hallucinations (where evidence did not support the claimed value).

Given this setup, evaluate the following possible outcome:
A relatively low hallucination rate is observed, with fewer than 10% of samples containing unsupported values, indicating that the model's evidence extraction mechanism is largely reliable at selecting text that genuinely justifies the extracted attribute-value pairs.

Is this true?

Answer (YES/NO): NO